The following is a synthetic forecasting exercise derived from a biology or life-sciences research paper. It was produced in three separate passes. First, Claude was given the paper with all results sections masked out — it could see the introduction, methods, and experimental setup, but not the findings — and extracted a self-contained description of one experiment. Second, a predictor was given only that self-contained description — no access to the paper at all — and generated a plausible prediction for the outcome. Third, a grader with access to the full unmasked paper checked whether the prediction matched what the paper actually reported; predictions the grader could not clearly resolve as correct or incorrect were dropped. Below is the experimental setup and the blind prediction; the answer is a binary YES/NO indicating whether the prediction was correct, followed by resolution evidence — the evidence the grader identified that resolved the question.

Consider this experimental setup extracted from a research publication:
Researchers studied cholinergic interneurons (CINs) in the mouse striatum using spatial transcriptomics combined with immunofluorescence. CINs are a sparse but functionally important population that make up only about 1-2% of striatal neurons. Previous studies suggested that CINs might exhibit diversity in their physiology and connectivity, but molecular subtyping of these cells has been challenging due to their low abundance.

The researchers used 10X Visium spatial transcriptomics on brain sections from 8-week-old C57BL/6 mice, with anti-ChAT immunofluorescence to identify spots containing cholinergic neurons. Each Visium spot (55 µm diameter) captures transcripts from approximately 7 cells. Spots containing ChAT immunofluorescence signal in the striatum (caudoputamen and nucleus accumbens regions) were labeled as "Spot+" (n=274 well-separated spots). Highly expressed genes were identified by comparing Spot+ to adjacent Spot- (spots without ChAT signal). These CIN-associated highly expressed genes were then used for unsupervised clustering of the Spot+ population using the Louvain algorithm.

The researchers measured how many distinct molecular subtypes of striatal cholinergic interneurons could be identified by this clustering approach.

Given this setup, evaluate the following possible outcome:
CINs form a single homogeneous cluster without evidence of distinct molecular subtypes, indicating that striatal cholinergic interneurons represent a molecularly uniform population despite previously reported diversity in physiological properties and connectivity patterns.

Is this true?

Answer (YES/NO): NO